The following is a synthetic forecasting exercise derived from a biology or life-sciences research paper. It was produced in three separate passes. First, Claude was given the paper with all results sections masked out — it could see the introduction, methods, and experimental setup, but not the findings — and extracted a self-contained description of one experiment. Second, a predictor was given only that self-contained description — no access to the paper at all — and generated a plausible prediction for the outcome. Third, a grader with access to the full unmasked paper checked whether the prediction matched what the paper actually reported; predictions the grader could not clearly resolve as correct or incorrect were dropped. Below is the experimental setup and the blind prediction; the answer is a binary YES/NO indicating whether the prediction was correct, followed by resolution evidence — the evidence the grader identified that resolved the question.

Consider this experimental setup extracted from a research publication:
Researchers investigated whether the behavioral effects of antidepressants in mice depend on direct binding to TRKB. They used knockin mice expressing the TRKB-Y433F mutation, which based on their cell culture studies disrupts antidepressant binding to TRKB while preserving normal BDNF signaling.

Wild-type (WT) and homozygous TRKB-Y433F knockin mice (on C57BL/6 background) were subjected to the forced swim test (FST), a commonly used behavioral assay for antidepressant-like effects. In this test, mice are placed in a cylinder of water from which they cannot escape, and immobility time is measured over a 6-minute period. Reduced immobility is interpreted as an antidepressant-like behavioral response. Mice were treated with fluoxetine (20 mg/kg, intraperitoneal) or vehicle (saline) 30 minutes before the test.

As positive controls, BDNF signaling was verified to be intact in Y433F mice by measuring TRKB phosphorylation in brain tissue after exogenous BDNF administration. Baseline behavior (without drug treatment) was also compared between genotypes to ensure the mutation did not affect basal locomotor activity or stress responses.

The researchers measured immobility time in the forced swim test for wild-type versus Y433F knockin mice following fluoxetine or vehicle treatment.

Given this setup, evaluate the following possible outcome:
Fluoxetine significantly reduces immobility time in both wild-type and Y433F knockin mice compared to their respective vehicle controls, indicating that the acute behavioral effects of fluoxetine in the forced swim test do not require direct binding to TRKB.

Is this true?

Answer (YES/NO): NO